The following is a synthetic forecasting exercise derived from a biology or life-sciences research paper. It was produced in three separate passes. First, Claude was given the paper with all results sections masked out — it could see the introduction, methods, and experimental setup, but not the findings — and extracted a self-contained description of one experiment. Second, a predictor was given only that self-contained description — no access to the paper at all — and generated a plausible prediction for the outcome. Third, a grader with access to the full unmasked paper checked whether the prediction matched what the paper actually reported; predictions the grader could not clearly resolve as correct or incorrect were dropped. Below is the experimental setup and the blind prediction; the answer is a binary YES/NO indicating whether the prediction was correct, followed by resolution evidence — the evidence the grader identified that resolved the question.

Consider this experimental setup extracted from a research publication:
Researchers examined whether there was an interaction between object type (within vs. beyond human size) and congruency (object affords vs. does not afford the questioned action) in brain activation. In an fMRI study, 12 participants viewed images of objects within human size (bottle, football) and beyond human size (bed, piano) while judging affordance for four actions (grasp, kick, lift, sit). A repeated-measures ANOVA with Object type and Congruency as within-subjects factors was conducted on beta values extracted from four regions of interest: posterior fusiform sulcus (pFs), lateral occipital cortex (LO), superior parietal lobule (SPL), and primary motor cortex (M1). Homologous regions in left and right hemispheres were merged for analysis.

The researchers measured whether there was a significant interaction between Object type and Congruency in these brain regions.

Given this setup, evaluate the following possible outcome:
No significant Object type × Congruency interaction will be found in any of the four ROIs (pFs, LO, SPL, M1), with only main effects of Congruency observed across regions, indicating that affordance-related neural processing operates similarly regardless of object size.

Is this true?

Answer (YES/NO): NO